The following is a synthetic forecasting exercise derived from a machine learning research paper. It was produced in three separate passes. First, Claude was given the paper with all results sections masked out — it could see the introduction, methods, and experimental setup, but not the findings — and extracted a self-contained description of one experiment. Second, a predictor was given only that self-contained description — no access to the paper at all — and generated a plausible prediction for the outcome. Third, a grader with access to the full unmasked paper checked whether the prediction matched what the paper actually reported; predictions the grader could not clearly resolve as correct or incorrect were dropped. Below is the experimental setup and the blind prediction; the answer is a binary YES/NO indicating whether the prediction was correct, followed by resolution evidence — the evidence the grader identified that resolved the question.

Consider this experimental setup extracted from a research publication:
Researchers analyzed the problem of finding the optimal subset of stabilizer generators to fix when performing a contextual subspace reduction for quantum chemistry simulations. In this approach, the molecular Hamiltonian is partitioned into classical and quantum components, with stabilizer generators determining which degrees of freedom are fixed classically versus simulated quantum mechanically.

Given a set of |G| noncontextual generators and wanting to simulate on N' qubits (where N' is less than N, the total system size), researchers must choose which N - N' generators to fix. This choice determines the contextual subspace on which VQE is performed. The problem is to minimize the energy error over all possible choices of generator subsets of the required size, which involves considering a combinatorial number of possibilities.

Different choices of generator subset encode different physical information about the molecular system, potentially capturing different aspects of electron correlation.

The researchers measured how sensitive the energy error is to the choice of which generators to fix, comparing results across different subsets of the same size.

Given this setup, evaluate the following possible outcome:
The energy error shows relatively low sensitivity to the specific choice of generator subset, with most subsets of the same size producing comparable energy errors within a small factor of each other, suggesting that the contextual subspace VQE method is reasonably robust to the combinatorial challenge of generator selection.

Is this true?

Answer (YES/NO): NO